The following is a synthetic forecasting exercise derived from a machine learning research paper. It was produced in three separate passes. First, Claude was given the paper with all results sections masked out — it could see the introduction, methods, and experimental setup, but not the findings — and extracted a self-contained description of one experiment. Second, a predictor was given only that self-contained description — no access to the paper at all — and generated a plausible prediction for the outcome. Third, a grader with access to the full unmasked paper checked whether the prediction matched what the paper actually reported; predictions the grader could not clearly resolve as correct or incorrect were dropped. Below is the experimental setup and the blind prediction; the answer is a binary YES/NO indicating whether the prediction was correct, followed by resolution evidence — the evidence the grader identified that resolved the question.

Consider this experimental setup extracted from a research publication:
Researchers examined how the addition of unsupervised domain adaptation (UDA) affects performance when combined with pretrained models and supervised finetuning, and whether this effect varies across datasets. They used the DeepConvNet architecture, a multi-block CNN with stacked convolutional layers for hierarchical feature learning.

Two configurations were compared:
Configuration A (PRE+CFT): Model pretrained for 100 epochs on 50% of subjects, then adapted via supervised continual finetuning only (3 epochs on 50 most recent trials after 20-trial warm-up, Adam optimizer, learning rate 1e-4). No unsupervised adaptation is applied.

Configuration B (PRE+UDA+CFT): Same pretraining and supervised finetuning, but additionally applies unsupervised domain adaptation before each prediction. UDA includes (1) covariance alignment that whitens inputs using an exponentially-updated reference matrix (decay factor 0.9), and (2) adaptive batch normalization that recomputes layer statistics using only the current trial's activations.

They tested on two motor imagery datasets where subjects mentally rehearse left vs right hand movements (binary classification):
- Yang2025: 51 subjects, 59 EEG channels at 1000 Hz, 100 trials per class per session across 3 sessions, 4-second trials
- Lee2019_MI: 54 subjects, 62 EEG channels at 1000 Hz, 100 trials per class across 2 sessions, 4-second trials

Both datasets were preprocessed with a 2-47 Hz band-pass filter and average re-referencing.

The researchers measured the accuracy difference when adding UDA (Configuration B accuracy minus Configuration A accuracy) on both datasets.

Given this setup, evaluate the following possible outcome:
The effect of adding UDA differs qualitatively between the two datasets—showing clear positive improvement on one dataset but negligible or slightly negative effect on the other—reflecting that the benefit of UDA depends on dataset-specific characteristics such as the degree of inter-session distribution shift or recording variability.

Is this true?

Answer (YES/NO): YES